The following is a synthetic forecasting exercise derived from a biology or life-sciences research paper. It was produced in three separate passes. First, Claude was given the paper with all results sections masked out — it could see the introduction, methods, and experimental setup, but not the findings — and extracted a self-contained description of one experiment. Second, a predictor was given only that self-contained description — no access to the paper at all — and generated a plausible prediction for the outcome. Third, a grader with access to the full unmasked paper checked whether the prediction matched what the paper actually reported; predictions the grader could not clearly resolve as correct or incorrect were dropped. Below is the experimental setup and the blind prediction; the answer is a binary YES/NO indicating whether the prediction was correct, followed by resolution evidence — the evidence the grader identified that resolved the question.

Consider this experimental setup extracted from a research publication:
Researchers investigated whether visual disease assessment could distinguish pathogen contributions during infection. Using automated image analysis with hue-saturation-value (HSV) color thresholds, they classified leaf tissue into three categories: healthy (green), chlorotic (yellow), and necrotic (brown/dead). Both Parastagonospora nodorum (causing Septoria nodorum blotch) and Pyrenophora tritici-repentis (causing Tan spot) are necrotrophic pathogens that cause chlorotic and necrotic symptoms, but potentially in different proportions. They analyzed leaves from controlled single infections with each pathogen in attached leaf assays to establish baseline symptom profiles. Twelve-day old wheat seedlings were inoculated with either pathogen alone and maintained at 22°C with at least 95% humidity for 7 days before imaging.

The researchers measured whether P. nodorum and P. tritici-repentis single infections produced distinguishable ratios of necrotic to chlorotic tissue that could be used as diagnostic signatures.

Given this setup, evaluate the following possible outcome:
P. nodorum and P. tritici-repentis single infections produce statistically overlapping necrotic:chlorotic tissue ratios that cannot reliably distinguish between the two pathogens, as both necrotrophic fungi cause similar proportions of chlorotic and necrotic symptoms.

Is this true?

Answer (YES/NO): YES